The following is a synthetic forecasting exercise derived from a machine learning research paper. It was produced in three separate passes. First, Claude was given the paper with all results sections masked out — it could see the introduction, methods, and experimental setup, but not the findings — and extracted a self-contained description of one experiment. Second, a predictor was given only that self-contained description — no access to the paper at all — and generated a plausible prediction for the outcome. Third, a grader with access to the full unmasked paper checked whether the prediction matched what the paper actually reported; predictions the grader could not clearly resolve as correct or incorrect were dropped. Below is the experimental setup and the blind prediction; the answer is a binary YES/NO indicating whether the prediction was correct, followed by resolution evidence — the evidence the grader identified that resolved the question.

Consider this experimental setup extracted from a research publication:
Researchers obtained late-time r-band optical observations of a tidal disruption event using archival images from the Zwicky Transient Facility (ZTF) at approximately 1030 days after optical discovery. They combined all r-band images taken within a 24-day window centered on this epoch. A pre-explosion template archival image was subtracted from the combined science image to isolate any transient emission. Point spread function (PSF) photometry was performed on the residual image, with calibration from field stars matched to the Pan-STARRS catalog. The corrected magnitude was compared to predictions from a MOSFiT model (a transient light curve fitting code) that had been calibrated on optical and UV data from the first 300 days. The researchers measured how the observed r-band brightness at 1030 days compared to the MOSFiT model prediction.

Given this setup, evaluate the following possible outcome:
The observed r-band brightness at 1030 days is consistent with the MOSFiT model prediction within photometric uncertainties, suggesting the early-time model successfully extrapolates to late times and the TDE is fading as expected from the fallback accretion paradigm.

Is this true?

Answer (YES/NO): NO